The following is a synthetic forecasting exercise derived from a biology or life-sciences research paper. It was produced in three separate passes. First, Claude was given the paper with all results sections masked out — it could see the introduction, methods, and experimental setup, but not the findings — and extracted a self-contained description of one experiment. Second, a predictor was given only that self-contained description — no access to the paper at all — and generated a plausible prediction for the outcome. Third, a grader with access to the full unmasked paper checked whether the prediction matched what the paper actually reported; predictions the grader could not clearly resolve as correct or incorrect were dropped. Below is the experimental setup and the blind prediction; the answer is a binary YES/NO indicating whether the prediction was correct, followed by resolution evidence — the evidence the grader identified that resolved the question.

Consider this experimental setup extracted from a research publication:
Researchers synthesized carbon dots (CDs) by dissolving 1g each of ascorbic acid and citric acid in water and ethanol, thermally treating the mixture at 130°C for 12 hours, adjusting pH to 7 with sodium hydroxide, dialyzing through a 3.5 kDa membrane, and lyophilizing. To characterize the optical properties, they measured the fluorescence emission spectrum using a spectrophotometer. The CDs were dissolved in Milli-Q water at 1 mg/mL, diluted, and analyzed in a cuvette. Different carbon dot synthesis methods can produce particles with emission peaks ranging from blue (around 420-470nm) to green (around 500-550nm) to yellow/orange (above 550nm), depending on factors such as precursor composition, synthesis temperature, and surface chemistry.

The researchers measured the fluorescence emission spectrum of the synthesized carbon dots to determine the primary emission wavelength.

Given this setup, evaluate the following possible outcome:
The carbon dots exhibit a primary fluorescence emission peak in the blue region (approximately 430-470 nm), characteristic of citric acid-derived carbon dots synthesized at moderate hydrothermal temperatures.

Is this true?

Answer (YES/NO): YES